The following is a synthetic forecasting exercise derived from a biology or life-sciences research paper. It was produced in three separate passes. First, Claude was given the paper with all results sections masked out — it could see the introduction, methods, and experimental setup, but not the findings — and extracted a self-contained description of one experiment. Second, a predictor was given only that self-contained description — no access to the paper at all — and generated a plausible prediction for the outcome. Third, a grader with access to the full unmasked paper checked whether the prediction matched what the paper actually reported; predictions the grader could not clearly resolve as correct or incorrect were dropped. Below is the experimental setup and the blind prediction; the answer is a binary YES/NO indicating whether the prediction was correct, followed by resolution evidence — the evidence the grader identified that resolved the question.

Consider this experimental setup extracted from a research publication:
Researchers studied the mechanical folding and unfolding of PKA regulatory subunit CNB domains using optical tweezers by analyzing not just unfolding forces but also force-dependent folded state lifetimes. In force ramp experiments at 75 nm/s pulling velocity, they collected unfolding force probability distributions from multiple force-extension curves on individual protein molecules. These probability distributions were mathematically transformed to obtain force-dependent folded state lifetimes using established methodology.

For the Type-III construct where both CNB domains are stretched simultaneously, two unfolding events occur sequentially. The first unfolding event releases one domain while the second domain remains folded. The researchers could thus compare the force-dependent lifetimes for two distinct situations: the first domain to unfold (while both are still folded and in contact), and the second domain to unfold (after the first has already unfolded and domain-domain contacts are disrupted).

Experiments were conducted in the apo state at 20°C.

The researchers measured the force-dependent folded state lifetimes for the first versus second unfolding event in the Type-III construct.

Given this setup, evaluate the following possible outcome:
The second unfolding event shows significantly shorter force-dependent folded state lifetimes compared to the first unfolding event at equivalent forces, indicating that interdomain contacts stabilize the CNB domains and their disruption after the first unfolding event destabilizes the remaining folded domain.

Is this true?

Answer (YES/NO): NO